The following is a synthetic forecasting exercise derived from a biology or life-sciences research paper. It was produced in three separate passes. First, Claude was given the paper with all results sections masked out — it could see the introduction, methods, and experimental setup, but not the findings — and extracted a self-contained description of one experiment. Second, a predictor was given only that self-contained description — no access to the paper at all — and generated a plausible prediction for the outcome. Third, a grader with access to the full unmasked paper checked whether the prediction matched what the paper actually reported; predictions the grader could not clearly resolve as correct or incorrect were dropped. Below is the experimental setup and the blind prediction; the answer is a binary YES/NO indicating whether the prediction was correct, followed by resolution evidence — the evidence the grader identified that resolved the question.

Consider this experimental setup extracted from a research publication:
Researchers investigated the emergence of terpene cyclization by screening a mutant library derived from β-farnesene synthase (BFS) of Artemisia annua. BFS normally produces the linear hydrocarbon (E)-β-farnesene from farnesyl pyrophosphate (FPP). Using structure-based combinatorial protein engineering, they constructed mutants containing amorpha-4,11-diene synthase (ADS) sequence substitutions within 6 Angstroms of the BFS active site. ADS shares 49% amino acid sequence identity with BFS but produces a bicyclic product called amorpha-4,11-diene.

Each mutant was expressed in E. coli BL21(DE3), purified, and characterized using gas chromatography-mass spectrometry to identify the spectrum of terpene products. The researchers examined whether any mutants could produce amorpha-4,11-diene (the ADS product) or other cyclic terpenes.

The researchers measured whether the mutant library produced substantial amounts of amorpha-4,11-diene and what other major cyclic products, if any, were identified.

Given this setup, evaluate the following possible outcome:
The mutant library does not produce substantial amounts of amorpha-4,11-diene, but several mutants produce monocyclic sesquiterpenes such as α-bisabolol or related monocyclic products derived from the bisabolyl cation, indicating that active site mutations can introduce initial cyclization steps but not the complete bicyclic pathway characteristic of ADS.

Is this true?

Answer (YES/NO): YES